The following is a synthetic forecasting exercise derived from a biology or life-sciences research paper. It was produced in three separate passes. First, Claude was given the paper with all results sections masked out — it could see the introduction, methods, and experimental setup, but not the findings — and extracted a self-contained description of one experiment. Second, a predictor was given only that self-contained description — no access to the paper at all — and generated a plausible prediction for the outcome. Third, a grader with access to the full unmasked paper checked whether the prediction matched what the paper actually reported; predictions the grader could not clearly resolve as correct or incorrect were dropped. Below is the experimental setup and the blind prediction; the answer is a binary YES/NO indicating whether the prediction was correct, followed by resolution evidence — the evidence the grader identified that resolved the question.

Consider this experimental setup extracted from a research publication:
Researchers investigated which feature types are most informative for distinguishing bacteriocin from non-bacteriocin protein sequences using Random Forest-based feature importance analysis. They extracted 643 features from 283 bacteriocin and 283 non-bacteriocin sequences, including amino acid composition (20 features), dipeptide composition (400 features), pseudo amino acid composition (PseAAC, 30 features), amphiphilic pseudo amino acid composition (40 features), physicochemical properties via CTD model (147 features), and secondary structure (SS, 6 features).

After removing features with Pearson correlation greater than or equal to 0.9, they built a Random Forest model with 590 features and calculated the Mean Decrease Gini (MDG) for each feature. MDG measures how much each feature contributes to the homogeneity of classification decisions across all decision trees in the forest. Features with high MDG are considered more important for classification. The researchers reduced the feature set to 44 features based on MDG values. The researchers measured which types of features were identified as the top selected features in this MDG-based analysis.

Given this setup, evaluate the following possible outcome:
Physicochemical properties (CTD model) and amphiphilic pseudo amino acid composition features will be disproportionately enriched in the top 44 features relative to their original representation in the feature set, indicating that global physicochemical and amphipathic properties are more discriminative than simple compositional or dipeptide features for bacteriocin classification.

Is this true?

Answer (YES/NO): NO